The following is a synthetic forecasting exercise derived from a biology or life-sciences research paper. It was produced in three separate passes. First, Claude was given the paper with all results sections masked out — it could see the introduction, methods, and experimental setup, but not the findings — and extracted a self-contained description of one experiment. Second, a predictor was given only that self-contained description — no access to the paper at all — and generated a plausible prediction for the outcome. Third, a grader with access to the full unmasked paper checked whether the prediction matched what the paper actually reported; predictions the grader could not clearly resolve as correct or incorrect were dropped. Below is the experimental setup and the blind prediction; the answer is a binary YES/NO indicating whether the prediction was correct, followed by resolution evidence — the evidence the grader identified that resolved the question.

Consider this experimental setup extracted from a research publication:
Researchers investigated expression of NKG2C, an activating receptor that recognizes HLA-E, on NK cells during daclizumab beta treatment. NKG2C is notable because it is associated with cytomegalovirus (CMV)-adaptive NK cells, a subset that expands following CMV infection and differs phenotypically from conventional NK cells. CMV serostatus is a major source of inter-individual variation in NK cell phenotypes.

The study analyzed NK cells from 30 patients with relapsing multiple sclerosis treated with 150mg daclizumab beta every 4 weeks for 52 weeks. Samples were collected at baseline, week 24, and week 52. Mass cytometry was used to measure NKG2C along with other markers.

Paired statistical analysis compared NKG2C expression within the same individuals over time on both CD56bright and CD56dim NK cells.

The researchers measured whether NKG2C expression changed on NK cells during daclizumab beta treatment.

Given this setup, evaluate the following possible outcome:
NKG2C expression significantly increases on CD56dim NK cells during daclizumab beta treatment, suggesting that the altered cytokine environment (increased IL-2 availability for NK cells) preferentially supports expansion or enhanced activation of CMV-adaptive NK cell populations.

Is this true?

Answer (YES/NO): NO